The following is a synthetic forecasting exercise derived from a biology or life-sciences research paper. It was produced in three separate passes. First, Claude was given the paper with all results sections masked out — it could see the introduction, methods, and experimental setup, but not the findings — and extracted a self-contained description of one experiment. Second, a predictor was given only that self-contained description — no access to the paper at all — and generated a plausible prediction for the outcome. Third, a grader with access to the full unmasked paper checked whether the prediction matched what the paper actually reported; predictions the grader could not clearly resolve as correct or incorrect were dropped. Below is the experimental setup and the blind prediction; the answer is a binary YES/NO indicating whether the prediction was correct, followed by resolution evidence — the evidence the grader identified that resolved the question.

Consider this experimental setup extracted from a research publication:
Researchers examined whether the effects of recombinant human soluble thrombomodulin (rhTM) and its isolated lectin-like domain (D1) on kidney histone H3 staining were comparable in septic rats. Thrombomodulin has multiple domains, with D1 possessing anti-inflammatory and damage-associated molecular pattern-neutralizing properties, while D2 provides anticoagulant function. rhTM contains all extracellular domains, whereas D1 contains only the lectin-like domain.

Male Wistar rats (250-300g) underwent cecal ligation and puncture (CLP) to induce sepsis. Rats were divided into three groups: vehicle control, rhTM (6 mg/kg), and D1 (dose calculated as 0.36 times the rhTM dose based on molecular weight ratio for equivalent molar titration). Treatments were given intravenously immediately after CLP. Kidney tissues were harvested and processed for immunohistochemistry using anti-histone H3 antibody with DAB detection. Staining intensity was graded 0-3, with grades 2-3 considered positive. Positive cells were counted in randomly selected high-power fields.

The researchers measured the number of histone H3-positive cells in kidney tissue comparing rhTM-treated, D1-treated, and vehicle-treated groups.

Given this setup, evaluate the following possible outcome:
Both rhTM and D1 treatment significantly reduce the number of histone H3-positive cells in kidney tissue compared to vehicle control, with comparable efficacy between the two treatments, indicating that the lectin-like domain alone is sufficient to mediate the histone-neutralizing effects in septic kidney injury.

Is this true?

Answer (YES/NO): NO